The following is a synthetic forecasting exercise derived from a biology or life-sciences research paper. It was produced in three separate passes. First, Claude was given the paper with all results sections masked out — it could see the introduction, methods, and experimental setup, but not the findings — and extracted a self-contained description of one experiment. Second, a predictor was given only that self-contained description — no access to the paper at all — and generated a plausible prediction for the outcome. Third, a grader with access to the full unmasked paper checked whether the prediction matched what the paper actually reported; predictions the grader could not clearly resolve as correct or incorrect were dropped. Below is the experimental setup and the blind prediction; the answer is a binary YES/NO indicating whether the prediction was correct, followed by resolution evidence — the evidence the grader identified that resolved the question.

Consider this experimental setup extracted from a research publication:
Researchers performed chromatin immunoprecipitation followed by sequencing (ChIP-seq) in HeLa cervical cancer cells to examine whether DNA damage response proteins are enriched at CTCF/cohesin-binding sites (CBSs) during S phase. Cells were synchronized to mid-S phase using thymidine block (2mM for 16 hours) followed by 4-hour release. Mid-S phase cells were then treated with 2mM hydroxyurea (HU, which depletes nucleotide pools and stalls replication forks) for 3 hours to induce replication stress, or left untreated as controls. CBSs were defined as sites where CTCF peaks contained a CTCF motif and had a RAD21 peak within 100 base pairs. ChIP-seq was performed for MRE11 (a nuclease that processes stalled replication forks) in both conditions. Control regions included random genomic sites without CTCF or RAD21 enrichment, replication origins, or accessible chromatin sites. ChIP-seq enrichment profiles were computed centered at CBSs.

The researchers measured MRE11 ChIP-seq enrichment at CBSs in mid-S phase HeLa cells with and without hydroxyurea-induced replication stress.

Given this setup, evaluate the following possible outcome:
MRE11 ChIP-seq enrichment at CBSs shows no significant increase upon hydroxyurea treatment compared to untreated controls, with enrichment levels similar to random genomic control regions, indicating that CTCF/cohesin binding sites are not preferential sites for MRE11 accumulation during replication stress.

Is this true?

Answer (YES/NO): NO